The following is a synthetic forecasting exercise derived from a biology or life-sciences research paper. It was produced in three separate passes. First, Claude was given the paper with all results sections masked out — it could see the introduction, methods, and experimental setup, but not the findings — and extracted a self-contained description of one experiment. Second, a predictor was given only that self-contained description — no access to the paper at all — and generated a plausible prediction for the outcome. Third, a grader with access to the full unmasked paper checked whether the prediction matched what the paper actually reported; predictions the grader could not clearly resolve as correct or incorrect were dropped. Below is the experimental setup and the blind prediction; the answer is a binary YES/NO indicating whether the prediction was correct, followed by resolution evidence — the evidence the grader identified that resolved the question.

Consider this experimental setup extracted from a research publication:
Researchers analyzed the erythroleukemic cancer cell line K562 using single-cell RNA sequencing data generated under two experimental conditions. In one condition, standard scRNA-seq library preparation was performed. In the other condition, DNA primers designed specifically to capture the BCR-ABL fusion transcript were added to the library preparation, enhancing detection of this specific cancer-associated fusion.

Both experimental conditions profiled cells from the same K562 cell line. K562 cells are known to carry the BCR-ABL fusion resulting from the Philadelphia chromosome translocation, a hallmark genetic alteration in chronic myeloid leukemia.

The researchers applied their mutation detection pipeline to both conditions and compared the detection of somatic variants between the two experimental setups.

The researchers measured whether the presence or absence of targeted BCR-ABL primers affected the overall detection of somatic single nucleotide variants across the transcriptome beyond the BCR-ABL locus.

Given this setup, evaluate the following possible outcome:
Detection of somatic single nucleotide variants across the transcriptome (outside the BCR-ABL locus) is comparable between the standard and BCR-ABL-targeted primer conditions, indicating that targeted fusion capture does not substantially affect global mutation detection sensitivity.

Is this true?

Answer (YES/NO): YES